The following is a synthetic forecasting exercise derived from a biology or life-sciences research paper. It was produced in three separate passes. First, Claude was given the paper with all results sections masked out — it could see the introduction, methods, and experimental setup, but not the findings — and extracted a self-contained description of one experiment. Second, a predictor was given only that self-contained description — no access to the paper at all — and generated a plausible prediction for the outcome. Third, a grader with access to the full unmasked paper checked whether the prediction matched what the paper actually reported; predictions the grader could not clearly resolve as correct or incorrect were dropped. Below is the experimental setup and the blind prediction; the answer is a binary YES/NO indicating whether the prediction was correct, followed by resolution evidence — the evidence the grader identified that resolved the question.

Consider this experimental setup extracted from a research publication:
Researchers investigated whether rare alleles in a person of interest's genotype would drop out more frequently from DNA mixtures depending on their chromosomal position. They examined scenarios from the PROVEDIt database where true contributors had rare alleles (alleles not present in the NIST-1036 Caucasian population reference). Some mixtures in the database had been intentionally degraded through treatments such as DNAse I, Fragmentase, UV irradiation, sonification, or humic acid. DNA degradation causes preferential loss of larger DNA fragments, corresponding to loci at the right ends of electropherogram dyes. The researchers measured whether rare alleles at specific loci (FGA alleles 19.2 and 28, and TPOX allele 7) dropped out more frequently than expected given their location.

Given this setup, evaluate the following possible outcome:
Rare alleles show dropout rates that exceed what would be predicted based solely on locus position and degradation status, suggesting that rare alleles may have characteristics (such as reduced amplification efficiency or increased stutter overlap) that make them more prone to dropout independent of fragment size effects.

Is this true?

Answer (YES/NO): NO